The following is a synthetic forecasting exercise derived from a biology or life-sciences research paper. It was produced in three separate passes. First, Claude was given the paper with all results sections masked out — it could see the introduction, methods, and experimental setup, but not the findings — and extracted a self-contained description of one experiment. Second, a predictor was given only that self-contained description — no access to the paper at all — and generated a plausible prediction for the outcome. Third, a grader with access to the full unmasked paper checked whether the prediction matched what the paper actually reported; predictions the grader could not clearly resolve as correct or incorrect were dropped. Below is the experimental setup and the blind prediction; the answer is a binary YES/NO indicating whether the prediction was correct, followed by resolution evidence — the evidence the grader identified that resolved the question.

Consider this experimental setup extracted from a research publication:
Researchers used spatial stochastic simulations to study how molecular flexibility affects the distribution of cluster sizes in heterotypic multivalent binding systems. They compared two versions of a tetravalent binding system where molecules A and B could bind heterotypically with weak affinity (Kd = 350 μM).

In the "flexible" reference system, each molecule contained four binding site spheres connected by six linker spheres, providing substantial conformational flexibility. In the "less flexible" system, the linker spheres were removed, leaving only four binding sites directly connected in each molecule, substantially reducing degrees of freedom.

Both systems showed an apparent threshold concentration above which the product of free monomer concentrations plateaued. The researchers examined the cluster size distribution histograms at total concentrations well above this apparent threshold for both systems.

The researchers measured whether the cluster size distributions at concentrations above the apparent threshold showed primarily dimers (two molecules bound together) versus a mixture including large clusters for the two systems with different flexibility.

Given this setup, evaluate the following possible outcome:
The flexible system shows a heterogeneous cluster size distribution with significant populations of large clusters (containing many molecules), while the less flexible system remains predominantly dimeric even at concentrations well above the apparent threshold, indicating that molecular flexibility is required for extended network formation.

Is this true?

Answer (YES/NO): YES